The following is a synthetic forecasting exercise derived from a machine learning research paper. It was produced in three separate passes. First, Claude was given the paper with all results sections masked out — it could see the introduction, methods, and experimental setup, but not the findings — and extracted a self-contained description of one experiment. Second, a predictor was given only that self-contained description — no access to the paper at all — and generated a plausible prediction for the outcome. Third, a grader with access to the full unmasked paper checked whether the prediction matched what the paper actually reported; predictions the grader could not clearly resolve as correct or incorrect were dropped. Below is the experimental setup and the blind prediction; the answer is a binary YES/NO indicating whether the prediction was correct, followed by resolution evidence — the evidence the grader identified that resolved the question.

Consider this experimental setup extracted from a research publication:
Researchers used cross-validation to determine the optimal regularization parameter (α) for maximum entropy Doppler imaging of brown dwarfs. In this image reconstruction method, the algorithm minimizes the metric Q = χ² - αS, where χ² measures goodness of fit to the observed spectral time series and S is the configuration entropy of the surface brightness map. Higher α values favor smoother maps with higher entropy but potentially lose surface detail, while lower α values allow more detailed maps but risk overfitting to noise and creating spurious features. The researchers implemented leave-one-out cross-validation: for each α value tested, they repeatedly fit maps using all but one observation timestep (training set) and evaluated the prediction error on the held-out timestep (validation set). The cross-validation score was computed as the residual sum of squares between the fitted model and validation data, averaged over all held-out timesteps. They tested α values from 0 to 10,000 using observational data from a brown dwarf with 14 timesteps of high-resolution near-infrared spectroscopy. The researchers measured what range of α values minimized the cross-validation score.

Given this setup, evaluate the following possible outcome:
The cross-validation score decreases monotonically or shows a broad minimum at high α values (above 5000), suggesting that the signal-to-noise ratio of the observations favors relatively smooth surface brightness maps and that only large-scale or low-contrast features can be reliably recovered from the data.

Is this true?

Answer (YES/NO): NO